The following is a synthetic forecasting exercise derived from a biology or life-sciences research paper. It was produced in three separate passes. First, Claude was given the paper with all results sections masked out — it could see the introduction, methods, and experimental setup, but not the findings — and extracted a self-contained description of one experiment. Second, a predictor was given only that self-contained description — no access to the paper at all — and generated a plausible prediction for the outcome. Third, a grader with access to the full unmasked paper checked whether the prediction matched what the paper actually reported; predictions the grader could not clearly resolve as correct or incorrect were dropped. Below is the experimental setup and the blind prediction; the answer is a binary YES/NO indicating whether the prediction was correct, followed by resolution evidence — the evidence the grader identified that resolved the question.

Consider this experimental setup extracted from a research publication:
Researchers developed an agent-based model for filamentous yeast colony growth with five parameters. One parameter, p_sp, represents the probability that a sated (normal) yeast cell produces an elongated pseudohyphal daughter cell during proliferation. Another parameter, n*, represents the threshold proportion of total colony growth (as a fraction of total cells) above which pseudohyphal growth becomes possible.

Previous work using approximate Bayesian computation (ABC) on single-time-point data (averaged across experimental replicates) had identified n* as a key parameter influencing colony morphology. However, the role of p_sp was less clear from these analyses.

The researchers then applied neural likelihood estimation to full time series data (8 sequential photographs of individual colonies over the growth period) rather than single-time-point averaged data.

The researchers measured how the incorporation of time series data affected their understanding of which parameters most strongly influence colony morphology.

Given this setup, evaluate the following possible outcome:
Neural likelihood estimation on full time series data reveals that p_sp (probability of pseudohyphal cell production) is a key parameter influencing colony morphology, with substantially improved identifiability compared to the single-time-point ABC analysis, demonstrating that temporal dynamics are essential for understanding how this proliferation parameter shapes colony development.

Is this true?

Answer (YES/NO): YES